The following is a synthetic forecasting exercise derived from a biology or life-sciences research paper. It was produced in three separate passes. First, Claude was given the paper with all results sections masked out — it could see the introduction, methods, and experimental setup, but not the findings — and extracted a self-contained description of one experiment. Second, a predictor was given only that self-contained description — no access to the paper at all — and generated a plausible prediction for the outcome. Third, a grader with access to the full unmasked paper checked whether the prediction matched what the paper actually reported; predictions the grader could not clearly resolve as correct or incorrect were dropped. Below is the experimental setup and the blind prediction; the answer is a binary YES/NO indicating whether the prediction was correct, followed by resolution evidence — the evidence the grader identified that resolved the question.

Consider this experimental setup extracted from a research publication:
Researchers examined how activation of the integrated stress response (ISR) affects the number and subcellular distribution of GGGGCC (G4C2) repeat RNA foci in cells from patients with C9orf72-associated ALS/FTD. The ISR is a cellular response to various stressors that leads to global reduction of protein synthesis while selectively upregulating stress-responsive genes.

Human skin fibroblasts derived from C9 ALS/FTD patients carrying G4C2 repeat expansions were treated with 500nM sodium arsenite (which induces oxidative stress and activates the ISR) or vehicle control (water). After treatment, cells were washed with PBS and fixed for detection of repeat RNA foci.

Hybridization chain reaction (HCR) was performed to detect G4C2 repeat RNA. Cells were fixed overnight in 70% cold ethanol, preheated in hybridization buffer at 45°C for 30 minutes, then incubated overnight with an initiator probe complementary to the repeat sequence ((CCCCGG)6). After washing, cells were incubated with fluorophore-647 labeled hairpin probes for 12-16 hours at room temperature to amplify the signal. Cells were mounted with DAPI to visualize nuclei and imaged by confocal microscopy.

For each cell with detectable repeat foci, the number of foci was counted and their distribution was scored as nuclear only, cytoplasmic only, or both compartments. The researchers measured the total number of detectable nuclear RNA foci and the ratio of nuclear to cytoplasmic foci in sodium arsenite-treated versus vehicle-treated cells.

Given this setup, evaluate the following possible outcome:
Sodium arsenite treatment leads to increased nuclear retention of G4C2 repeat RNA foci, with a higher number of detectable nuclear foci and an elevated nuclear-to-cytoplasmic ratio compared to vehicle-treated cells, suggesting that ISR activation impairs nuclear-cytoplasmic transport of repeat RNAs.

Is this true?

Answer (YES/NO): YES